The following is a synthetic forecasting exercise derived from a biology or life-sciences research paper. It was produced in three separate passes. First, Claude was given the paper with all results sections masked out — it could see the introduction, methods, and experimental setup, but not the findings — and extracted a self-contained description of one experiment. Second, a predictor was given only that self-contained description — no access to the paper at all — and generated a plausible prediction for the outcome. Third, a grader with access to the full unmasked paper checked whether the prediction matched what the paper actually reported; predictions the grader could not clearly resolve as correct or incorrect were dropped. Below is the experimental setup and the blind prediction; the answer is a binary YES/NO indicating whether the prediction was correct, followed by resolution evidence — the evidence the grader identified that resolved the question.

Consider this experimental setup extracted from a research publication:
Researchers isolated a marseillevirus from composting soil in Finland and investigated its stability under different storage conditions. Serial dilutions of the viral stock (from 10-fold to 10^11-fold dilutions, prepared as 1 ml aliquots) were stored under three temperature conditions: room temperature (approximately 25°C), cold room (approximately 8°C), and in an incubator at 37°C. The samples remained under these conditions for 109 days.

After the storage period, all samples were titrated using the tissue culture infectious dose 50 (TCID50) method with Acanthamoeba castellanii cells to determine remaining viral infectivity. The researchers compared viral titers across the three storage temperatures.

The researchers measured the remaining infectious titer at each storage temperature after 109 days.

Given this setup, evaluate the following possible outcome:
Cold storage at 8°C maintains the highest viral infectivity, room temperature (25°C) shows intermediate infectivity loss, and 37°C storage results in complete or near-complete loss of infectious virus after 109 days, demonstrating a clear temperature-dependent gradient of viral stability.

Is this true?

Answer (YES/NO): NO